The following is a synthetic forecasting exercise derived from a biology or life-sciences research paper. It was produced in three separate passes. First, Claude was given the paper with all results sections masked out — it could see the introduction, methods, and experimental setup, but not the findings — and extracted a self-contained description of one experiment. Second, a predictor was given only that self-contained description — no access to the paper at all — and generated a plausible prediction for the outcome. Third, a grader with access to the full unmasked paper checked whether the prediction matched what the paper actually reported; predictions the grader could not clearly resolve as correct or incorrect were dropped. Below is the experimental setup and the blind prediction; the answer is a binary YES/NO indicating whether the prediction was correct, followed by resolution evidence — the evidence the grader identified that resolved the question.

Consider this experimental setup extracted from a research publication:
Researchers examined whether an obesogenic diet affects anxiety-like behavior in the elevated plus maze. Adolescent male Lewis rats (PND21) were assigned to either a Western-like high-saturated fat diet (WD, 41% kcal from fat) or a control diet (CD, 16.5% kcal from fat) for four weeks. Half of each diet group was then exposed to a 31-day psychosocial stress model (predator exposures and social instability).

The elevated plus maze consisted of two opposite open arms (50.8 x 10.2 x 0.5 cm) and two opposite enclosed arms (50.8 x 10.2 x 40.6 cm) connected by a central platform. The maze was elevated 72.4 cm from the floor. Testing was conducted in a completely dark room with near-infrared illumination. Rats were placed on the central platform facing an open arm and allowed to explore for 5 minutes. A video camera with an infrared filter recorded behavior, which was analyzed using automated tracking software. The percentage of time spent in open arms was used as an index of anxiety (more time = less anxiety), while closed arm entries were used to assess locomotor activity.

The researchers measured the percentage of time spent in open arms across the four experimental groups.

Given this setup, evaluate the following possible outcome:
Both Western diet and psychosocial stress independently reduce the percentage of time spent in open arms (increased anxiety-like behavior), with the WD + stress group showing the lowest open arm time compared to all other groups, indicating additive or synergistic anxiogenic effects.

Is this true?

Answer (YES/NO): NO